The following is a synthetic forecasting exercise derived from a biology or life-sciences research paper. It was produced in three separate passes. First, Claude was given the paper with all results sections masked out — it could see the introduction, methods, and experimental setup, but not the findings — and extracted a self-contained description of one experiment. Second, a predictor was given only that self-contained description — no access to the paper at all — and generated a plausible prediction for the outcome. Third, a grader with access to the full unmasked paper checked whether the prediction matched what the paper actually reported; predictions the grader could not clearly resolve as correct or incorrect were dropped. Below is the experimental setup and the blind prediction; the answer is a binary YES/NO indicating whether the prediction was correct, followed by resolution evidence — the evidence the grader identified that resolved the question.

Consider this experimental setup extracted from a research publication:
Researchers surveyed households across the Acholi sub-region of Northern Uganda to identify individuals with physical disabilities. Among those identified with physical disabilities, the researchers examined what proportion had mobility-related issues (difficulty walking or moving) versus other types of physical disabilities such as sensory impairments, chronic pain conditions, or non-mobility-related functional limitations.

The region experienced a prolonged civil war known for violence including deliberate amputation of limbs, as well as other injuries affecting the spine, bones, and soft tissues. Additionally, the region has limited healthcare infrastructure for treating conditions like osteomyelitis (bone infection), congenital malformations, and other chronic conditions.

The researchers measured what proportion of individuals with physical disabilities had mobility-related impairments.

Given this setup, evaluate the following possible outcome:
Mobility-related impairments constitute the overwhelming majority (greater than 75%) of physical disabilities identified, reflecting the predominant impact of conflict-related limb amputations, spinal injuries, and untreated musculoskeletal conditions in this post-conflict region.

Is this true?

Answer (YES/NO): NO